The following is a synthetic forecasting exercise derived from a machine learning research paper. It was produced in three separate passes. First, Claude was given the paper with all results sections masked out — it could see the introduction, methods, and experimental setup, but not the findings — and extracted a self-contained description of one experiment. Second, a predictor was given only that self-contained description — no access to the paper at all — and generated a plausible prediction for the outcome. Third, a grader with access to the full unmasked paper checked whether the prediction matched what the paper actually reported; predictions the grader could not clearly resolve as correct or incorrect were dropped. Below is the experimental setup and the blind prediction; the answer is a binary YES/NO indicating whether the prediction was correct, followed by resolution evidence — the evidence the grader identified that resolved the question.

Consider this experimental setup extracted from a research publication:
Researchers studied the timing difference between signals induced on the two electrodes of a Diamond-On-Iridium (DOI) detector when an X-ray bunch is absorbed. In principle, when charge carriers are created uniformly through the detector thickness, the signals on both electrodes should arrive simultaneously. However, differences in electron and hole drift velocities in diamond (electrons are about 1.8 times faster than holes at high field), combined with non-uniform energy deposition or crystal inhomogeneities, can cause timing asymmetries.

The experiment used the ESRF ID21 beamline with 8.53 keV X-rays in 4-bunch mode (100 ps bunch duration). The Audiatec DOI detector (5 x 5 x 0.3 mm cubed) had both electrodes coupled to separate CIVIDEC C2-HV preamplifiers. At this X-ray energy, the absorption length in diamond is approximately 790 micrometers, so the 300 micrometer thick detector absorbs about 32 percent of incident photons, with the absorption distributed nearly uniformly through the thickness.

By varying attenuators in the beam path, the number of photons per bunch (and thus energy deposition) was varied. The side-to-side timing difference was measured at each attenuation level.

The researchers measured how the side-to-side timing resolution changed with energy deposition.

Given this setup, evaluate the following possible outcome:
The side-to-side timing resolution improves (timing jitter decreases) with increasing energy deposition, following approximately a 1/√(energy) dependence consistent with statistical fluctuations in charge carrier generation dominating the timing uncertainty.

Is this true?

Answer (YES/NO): NO